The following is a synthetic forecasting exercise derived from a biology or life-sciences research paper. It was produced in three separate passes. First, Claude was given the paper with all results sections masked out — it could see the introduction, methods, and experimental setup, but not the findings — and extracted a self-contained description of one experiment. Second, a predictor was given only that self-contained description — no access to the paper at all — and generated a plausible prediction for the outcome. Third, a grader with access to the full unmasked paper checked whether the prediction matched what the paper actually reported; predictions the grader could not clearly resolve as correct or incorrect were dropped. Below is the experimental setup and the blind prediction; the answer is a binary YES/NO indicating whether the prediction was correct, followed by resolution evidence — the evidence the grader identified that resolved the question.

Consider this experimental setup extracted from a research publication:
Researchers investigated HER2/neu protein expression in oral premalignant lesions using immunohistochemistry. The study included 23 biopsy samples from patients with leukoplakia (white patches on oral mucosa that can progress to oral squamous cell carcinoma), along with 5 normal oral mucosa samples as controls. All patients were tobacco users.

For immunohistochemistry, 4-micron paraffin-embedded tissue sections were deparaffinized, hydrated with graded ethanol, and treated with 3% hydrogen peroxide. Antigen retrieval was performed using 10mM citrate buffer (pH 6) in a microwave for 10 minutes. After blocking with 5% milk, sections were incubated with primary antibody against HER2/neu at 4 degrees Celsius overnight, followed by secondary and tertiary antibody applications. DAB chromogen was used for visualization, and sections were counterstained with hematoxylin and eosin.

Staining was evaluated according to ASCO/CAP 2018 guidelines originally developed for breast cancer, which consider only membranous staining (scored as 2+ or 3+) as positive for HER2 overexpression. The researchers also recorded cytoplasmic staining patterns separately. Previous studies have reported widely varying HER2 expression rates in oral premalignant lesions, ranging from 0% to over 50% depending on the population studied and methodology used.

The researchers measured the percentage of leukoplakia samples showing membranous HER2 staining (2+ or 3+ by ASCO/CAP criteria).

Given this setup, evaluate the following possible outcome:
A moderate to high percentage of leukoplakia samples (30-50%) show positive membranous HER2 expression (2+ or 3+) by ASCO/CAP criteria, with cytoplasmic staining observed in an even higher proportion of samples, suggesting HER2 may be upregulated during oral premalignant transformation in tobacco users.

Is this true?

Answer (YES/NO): NO